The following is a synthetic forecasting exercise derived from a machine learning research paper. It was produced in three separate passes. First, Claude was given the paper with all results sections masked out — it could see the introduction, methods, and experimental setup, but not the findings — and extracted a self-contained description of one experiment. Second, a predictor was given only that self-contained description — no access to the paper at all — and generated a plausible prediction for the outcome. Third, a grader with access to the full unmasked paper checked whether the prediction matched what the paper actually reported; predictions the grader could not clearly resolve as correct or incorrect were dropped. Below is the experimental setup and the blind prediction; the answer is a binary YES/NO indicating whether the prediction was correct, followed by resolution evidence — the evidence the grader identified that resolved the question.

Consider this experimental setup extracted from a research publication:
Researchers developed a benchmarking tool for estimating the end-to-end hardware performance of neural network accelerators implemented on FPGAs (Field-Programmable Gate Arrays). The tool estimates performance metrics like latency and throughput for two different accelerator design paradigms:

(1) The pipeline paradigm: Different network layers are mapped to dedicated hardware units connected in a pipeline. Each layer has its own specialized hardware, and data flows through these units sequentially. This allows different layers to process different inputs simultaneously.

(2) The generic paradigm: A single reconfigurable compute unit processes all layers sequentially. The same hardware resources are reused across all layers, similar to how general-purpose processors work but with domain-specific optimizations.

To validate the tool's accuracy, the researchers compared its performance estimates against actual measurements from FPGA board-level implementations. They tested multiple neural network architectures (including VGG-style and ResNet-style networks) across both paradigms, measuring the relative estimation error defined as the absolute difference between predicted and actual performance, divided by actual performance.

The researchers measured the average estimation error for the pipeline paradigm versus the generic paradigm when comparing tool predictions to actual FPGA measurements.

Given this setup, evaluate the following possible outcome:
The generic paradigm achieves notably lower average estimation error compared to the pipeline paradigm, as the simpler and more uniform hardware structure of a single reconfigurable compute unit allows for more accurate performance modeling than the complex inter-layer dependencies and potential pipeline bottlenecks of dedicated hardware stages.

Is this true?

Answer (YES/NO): NO